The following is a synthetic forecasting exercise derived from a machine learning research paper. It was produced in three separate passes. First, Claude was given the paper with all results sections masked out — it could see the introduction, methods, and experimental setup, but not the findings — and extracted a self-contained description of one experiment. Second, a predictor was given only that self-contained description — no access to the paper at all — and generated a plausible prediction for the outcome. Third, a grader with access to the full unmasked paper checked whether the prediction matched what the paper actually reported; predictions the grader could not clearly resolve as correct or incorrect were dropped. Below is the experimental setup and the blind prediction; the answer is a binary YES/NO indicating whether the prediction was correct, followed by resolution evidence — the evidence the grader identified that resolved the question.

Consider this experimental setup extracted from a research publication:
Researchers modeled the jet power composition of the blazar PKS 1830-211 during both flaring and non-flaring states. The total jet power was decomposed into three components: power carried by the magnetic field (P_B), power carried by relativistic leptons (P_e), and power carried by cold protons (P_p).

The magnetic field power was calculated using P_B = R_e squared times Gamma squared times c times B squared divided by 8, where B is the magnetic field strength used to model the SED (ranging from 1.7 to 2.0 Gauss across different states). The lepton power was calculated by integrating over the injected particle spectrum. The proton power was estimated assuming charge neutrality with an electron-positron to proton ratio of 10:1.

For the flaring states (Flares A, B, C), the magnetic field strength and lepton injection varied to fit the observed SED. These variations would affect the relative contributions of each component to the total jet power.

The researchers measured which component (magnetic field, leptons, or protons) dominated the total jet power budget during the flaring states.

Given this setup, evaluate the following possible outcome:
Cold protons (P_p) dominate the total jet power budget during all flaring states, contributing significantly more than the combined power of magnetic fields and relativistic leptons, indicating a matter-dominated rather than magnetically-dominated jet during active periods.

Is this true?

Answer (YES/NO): NO